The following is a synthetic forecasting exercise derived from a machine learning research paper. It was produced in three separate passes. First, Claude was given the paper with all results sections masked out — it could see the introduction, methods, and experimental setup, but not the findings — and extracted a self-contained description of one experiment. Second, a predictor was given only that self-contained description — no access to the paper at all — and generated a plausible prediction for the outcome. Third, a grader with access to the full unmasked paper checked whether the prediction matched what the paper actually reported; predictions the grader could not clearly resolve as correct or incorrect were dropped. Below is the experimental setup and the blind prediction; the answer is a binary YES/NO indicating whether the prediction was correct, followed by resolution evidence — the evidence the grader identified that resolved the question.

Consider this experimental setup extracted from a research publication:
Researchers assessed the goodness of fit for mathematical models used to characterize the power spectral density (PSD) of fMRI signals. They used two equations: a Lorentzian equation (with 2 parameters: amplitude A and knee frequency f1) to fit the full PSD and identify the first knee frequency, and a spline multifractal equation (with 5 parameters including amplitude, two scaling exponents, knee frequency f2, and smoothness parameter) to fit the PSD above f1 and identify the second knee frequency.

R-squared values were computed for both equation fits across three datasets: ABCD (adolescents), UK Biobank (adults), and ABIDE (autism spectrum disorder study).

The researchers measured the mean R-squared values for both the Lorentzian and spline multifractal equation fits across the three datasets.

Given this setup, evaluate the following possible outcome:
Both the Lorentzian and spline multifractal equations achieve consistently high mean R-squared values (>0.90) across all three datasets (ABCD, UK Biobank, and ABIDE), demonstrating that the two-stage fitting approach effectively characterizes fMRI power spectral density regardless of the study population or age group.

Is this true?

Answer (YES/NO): NO